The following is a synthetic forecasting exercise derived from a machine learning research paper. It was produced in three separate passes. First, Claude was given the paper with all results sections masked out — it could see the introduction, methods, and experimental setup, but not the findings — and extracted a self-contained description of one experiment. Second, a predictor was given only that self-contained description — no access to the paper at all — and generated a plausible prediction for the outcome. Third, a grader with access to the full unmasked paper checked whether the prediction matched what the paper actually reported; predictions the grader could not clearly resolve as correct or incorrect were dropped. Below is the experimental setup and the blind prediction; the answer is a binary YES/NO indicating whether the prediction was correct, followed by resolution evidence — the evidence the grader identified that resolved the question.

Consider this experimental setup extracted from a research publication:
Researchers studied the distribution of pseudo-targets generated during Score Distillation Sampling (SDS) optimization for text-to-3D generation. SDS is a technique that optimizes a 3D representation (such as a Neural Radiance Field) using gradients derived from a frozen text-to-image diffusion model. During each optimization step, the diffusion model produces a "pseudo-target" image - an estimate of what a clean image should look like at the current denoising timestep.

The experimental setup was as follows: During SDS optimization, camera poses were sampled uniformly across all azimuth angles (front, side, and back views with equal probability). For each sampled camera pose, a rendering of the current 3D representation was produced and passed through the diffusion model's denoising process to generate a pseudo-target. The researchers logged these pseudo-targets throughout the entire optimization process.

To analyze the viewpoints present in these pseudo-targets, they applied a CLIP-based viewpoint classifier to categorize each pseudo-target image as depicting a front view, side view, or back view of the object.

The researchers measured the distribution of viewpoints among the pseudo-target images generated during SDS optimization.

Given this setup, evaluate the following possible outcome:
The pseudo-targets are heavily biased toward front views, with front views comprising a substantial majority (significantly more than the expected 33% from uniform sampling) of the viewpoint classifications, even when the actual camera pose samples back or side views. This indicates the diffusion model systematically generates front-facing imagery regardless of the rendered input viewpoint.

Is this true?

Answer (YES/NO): YES